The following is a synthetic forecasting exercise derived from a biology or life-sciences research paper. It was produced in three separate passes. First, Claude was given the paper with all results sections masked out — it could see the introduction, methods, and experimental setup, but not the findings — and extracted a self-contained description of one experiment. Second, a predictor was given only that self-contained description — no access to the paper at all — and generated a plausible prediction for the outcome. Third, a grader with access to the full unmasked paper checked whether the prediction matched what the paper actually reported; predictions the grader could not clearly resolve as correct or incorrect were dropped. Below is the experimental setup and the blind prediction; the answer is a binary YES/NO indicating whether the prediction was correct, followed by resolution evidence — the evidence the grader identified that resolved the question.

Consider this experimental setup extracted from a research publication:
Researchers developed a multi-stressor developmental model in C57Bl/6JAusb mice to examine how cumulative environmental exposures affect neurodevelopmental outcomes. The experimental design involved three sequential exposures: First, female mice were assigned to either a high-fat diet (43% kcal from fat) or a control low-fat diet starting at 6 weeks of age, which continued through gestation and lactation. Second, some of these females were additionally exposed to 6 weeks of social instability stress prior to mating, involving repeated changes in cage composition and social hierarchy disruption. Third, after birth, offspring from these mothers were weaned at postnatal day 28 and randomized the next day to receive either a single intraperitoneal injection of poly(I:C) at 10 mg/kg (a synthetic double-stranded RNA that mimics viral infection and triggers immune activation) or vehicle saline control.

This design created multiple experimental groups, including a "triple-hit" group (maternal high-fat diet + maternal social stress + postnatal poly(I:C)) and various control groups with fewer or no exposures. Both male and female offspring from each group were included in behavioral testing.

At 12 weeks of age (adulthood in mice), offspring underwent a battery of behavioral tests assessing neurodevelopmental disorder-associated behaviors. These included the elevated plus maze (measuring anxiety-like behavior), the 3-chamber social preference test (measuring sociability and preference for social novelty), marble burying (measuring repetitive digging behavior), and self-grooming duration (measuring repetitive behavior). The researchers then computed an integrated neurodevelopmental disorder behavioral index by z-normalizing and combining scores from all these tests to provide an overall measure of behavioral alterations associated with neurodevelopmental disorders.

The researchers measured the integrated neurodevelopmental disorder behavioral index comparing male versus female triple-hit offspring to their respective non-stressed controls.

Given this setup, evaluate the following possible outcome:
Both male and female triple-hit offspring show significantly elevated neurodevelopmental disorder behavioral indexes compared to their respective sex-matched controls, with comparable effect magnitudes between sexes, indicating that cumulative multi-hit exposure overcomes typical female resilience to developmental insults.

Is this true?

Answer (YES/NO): NO